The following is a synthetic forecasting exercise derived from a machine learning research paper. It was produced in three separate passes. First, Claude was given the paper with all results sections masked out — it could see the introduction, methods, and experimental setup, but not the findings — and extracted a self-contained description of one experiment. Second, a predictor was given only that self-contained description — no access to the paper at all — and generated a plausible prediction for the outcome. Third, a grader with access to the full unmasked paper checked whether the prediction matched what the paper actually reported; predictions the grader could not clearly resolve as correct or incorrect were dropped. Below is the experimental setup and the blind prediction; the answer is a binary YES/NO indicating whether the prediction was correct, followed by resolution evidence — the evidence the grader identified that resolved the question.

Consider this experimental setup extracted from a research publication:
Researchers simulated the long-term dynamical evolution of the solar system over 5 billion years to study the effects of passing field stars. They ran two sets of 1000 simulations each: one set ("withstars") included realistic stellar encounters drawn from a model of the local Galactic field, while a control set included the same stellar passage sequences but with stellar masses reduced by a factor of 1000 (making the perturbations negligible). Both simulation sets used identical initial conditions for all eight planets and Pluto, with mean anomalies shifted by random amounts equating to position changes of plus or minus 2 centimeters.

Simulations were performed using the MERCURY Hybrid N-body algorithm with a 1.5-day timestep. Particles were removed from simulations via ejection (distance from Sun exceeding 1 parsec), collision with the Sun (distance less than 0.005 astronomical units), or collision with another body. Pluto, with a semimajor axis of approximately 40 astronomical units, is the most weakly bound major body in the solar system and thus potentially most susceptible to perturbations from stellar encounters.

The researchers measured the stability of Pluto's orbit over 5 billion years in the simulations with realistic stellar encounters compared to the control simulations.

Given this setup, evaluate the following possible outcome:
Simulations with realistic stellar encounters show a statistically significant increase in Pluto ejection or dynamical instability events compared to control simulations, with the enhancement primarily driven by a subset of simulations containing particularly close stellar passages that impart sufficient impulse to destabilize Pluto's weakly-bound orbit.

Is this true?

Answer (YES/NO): YES